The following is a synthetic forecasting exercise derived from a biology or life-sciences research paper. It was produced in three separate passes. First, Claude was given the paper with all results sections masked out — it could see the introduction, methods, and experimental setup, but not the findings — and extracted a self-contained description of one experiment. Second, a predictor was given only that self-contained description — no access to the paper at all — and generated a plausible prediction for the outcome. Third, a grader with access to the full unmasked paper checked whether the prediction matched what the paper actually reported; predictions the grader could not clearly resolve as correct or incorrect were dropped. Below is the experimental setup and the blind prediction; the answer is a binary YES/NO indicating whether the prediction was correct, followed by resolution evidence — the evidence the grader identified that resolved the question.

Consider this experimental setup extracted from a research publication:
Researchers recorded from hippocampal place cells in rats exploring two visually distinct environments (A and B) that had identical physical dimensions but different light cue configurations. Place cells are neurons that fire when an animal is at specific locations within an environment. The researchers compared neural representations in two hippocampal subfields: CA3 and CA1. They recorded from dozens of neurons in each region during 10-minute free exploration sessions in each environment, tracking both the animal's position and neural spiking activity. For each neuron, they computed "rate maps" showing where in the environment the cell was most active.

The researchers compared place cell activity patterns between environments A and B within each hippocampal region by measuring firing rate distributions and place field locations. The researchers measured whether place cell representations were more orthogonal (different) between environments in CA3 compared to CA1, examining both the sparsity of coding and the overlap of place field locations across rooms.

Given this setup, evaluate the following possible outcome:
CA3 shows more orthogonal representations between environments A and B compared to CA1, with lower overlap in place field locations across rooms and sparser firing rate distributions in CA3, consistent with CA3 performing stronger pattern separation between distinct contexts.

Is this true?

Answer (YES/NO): YES